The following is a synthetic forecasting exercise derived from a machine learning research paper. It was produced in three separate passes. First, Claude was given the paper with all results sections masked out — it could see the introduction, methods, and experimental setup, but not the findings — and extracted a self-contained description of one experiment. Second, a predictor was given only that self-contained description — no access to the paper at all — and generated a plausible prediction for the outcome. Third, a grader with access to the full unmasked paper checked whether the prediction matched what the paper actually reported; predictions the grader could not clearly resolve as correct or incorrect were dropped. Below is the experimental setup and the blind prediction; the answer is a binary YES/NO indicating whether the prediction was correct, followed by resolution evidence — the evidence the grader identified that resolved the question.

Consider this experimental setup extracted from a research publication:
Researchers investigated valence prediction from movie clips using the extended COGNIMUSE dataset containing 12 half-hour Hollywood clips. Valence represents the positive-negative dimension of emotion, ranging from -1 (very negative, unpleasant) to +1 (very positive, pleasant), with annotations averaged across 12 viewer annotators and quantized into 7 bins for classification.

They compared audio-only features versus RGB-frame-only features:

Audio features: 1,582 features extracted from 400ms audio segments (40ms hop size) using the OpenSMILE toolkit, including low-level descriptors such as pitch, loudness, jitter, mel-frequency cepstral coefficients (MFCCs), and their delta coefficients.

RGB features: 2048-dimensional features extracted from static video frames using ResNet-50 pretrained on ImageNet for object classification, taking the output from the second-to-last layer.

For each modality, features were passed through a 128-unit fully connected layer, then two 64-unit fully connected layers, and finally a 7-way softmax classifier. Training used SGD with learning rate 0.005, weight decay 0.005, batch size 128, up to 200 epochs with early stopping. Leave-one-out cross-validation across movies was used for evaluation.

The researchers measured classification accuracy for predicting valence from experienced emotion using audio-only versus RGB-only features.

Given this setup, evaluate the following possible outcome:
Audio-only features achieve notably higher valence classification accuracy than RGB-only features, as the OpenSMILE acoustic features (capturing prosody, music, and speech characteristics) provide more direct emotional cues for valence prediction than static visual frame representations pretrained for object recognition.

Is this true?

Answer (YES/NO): YES